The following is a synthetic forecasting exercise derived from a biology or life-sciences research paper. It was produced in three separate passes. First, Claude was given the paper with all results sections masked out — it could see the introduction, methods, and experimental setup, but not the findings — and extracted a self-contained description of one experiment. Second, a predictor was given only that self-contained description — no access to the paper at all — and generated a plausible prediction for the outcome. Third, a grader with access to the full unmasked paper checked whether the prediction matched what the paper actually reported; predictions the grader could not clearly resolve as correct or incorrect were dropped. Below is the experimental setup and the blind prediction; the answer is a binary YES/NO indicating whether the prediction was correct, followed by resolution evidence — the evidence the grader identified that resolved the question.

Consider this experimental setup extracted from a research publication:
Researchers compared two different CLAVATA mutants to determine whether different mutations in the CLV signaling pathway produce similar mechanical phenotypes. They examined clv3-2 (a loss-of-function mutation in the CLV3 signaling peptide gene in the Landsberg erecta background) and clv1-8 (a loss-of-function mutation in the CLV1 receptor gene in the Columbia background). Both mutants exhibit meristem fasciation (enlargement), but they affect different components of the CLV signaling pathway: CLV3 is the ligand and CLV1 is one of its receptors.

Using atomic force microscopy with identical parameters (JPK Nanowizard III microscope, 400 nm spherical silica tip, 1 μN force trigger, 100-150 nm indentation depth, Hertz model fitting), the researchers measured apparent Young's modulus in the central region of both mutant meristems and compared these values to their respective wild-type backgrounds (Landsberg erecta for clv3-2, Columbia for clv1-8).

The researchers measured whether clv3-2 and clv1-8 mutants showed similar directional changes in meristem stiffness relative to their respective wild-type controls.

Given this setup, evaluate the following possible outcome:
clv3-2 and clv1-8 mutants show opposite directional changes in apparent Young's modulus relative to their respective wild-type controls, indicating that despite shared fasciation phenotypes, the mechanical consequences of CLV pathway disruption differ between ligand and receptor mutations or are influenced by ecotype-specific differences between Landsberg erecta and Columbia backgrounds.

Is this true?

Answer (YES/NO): NO